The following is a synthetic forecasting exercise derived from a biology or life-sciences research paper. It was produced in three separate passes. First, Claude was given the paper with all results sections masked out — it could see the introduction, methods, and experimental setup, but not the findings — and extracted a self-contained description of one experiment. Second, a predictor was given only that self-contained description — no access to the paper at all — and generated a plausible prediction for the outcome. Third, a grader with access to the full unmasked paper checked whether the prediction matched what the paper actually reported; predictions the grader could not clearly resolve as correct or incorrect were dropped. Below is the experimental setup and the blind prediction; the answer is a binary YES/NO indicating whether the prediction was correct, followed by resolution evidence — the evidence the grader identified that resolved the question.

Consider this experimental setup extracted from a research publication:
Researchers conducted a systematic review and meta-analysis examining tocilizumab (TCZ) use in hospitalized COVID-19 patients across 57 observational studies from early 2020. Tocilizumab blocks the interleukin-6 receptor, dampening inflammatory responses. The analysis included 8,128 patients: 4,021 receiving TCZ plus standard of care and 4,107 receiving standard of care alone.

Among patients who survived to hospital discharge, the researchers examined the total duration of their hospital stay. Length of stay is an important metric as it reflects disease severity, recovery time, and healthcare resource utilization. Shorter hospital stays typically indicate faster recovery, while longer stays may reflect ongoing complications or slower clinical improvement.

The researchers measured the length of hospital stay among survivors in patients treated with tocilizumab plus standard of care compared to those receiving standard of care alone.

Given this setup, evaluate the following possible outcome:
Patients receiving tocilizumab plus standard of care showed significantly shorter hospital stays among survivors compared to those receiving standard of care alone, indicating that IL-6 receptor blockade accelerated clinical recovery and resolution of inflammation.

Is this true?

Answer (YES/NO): NO